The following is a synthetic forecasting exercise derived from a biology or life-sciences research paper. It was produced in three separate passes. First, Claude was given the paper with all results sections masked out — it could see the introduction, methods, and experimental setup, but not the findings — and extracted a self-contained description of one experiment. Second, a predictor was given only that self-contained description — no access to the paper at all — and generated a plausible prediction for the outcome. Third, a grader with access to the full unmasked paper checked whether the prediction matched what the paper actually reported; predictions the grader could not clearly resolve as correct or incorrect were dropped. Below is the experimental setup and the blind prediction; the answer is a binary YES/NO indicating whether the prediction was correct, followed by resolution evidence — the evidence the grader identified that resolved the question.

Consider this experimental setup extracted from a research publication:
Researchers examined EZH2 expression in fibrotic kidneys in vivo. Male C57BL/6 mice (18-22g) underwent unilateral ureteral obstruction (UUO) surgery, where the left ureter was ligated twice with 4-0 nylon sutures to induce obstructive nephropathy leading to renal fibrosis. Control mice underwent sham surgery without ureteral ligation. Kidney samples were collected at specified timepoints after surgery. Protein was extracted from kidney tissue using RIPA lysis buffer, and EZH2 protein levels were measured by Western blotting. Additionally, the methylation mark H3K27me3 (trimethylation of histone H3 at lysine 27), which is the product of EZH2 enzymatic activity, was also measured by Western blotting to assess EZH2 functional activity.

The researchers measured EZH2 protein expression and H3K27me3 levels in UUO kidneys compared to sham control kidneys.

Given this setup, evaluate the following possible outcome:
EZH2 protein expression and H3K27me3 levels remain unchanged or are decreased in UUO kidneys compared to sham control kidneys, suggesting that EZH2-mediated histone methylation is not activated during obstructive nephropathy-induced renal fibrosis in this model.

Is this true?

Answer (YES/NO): NO